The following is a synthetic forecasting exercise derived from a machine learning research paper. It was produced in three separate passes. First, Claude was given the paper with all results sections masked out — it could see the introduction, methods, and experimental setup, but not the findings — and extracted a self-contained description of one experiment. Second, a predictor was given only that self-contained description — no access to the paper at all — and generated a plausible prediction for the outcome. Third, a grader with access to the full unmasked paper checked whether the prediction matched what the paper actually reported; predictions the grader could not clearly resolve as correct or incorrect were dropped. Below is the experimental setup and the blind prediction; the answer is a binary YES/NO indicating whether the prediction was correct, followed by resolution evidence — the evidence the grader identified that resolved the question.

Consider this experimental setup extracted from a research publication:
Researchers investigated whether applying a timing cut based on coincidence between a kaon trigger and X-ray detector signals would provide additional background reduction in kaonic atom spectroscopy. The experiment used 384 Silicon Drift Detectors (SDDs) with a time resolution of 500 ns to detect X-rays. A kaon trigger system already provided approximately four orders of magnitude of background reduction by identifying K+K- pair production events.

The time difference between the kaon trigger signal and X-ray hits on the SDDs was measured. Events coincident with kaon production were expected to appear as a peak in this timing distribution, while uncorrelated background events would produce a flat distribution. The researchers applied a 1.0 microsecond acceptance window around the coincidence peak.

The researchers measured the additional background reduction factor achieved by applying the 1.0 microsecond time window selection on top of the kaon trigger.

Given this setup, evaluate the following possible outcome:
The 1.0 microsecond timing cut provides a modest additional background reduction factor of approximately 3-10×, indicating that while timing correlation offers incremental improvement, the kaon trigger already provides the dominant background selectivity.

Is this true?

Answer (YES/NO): NO